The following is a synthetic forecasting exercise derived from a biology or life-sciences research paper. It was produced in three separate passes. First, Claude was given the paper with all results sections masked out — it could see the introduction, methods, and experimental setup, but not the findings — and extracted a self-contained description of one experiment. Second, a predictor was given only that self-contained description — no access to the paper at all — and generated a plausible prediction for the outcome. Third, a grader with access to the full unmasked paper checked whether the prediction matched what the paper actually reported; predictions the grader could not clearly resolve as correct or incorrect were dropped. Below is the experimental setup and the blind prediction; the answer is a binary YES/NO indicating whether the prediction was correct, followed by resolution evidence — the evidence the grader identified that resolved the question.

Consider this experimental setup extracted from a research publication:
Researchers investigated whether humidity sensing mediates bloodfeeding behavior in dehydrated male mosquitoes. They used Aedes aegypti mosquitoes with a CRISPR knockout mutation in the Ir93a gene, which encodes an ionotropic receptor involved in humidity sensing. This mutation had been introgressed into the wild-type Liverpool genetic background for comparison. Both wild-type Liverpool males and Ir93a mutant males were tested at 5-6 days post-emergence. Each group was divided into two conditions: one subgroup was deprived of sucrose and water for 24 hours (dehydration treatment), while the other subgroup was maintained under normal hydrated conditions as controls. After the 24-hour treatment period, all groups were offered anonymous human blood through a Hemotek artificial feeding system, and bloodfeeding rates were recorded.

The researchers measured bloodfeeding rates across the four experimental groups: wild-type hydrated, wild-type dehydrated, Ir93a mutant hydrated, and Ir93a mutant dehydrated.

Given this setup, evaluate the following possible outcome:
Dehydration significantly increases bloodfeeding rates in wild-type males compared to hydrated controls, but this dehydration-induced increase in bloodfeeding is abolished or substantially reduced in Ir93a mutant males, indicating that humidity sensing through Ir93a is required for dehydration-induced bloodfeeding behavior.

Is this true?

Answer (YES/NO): YES